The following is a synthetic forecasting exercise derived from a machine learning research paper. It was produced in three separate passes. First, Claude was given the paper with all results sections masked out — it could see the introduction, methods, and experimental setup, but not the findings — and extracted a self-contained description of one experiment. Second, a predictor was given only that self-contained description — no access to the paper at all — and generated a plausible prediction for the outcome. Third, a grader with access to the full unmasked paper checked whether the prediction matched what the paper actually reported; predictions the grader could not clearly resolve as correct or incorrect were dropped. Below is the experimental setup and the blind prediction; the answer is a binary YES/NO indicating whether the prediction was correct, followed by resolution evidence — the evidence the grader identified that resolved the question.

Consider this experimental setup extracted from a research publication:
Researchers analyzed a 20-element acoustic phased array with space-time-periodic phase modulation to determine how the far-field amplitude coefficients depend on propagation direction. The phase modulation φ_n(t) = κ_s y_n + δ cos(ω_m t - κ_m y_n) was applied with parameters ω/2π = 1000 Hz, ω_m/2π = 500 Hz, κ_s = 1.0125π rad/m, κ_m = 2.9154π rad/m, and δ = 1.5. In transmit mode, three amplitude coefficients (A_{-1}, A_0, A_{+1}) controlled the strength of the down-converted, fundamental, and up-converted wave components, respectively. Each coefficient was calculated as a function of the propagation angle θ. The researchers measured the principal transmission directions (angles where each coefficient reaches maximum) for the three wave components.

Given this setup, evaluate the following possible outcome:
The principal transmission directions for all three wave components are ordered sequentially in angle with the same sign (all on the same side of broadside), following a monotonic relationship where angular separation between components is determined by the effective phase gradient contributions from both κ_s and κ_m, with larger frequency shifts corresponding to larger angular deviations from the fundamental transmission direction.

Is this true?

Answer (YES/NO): NO